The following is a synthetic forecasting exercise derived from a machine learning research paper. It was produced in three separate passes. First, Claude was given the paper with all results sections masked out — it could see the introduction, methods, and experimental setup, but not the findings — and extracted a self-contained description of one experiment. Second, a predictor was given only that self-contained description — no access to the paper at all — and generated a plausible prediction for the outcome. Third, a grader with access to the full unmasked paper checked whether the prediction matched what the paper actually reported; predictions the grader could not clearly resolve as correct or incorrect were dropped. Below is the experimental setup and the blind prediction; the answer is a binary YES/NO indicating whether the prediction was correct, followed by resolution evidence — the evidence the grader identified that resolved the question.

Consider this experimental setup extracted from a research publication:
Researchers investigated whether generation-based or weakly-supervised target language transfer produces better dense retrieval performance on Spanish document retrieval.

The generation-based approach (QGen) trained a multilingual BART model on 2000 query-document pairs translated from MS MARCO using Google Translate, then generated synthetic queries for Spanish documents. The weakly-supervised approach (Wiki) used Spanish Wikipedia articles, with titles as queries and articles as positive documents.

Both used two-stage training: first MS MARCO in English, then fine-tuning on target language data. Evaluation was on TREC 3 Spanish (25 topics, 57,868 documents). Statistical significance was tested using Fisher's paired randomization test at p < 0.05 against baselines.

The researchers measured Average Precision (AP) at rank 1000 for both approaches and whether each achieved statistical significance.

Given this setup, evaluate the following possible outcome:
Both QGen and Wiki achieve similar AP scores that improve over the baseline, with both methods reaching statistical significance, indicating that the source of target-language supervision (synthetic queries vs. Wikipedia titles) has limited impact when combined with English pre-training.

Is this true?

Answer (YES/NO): YES